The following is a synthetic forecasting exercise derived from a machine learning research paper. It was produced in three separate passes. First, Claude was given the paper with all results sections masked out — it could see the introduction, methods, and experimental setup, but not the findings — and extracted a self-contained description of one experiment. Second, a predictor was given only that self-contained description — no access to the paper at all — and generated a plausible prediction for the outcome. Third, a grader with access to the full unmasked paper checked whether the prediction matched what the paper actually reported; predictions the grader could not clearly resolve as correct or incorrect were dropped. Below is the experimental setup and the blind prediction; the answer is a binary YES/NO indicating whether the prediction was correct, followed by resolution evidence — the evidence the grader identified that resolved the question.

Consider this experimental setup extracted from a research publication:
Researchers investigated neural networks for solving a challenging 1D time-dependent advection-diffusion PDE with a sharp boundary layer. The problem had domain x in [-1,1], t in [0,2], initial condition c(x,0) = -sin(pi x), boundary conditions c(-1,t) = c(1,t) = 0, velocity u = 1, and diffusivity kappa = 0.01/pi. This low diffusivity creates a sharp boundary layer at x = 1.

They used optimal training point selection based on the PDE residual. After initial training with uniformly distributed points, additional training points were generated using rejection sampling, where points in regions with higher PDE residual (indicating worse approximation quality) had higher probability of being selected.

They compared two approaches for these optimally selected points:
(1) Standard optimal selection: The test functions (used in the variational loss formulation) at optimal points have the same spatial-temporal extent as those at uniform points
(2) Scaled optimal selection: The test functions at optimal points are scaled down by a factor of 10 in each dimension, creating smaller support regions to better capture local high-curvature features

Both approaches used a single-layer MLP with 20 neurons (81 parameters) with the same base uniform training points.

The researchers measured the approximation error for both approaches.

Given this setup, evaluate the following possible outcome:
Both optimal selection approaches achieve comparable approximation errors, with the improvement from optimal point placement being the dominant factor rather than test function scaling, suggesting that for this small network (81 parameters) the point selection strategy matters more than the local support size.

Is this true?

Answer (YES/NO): YES